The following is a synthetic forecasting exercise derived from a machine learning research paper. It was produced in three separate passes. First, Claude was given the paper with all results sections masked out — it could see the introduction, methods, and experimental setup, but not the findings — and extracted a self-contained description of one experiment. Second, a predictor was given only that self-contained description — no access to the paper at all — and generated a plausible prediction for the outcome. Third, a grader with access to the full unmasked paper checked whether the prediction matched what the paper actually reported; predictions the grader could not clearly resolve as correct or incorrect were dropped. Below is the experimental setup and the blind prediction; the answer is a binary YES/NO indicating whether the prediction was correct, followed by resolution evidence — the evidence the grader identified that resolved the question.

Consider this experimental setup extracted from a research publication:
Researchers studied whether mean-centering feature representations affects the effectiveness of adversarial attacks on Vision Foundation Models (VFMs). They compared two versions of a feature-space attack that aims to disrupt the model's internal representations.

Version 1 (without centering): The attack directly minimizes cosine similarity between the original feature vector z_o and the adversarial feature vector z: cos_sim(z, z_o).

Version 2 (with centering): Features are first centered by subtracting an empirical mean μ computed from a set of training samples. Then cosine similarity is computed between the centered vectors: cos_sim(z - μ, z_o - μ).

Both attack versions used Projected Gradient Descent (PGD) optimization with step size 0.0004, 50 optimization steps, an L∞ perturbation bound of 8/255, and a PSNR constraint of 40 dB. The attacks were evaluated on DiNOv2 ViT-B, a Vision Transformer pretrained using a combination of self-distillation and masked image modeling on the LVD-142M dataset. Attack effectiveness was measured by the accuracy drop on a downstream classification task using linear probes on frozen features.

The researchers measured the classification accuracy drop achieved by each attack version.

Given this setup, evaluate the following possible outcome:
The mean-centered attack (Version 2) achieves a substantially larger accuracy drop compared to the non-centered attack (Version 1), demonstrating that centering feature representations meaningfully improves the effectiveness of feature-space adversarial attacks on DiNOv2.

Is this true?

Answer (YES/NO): NO